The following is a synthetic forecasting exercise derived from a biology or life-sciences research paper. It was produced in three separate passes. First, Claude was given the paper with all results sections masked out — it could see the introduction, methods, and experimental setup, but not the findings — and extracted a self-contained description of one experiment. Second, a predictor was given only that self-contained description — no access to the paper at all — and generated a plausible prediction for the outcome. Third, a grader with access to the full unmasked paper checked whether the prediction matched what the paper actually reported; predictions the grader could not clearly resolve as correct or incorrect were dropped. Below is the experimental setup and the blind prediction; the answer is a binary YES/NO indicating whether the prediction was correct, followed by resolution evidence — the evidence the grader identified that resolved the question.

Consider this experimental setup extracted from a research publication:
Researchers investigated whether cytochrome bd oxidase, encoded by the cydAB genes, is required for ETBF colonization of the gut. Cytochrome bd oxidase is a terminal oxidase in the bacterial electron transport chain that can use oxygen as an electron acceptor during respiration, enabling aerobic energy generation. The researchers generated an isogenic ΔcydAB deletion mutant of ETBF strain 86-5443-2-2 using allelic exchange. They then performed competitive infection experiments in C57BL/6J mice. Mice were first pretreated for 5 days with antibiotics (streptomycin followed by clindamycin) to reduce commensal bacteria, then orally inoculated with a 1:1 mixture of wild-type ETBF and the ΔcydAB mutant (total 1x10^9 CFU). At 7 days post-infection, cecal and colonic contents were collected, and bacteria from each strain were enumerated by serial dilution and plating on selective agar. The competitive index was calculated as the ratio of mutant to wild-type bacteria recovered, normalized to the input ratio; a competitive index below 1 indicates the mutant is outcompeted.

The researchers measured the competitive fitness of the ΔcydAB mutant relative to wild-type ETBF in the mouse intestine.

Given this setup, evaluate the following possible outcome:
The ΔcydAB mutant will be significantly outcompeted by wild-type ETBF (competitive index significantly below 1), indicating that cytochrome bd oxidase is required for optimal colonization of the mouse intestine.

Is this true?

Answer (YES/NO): YES